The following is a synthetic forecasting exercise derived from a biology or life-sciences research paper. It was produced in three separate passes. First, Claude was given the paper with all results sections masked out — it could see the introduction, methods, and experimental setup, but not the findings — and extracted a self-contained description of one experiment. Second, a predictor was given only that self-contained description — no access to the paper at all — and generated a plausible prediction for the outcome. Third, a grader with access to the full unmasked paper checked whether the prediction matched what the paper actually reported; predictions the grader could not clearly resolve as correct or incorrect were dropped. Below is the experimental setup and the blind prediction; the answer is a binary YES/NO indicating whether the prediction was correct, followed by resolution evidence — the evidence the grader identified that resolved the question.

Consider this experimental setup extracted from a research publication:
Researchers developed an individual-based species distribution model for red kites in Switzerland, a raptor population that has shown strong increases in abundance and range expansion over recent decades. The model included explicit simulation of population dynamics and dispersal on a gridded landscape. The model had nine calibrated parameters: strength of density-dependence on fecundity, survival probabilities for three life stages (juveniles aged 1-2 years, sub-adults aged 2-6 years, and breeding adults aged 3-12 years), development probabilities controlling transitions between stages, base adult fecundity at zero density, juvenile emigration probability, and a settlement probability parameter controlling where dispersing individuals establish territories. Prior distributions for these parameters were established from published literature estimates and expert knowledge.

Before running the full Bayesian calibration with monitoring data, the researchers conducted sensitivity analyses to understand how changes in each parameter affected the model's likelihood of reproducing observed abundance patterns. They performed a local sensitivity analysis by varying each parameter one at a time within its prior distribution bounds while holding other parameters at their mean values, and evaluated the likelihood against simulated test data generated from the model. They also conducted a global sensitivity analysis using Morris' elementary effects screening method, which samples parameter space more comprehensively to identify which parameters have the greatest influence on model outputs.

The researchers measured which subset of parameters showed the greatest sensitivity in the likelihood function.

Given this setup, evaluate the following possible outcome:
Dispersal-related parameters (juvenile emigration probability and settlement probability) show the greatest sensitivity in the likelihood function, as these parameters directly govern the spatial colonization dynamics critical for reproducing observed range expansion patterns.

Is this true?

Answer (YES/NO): NO